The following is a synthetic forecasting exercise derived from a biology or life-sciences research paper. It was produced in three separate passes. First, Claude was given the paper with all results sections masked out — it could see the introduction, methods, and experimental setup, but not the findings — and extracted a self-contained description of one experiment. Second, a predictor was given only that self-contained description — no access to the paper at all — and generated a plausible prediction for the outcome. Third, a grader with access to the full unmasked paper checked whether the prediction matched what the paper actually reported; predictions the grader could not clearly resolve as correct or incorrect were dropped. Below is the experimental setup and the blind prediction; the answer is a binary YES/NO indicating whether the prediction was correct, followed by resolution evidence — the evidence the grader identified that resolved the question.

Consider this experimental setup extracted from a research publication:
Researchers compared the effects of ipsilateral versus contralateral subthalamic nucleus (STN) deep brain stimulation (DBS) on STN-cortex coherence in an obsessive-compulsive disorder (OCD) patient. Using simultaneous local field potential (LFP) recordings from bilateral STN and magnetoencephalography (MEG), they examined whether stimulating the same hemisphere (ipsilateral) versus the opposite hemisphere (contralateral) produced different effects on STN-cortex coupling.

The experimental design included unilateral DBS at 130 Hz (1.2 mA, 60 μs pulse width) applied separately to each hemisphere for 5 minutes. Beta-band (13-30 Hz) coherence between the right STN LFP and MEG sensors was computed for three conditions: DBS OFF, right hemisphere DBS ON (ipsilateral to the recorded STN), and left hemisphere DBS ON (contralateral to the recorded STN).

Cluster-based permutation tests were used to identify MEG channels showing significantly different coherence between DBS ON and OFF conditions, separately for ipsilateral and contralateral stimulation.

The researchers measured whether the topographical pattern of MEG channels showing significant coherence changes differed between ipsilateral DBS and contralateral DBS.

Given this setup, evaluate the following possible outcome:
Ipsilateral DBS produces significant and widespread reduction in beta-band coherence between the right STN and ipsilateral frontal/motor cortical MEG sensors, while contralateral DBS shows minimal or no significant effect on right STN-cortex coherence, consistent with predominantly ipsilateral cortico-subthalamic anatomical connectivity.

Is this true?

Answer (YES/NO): NO